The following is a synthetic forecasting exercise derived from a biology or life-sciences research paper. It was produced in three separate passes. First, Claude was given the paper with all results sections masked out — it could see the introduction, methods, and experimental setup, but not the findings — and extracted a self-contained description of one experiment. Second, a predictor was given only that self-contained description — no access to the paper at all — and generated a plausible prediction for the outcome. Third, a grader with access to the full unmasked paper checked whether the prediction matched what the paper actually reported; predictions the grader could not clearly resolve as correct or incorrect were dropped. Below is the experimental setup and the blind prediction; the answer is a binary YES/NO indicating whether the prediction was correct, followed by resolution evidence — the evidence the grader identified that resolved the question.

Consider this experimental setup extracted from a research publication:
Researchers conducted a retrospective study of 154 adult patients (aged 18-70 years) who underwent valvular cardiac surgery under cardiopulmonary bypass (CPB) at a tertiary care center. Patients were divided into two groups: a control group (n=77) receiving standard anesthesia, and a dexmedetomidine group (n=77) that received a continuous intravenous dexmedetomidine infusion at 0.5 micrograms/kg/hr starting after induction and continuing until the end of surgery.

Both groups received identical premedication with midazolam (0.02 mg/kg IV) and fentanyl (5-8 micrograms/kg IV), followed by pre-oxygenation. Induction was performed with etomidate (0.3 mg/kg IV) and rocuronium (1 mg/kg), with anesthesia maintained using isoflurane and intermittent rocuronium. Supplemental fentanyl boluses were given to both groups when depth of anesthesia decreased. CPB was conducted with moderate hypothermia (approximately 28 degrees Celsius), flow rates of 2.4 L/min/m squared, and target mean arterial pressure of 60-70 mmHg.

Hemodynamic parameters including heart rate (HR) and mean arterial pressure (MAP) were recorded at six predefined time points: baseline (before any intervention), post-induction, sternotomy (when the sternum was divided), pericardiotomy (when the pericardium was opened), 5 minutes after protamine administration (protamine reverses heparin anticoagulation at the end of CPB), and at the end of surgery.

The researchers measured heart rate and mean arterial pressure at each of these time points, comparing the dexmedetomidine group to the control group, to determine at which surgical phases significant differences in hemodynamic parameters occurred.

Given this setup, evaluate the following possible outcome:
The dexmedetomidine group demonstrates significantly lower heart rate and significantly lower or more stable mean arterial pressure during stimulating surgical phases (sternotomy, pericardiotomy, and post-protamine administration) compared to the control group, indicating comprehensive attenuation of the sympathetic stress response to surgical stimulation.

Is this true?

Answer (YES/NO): NO